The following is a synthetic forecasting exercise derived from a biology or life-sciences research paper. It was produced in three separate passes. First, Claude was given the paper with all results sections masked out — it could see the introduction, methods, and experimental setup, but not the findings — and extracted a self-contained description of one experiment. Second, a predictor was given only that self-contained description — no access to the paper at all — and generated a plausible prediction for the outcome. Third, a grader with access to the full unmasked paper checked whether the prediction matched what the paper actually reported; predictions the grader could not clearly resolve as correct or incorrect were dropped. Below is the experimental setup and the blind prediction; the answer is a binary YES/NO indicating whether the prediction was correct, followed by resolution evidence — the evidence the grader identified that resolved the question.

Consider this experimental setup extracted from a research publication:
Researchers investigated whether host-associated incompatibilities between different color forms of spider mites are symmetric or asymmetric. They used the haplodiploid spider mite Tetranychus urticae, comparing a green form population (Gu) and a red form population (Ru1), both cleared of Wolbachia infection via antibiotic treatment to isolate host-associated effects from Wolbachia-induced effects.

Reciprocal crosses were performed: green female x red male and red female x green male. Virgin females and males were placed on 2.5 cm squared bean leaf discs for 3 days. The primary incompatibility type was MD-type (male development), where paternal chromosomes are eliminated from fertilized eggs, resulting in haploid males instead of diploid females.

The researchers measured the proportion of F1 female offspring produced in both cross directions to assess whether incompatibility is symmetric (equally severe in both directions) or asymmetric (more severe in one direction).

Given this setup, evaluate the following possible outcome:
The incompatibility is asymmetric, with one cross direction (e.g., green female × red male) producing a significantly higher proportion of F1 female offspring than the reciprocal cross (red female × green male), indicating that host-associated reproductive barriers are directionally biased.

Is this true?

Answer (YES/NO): NO